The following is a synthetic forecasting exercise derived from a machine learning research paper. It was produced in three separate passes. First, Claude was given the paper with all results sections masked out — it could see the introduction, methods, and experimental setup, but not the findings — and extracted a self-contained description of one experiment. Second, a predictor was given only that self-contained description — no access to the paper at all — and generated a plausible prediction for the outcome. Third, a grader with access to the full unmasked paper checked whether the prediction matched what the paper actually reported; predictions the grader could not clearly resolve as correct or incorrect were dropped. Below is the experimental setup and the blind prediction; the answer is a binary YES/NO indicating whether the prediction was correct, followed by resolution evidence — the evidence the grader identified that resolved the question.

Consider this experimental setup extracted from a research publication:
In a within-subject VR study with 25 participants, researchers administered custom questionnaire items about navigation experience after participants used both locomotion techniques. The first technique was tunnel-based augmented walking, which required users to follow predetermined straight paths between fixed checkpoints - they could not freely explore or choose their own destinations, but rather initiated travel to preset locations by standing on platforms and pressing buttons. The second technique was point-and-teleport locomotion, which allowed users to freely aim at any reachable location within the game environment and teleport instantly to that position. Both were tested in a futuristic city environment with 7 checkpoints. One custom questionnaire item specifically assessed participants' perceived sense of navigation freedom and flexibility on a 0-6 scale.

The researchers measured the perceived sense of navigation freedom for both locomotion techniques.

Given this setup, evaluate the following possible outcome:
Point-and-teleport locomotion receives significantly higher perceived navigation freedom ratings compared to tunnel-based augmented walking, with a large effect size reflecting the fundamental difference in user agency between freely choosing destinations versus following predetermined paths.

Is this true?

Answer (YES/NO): YES